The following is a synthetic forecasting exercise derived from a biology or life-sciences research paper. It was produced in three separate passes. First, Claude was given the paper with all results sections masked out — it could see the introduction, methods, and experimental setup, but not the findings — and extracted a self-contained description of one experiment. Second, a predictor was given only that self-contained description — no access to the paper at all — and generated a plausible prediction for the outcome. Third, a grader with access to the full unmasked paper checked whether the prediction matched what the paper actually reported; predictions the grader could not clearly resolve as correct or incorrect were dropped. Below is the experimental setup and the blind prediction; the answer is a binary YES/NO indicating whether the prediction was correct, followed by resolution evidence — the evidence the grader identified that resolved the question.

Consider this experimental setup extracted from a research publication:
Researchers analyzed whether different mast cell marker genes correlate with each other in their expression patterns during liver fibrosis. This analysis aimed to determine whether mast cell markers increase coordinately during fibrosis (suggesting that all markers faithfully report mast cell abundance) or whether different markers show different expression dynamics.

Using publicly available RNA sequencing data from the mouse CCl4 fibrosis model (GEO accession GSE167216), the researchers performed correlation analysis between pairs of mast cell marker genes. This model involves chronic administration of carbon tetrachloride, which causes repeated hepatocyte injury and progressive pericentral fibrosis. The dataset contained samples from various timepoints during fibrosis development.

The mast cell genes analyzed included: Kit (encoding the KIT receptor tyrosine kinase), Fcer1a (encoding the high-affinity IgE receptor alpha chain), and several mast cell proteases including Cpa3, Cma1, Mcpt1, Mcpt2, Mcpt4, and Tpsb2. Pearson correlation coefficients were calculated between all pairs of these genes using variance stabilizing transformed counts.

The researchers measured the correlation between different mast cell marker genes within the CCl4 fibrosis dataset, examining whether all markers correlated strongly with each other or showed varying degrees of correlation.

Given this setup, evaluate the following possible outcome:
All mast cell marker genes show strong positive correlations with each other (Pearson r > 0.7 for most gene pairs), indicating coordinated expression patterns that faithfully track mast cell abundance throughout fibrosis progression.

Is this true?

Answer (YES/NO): NO